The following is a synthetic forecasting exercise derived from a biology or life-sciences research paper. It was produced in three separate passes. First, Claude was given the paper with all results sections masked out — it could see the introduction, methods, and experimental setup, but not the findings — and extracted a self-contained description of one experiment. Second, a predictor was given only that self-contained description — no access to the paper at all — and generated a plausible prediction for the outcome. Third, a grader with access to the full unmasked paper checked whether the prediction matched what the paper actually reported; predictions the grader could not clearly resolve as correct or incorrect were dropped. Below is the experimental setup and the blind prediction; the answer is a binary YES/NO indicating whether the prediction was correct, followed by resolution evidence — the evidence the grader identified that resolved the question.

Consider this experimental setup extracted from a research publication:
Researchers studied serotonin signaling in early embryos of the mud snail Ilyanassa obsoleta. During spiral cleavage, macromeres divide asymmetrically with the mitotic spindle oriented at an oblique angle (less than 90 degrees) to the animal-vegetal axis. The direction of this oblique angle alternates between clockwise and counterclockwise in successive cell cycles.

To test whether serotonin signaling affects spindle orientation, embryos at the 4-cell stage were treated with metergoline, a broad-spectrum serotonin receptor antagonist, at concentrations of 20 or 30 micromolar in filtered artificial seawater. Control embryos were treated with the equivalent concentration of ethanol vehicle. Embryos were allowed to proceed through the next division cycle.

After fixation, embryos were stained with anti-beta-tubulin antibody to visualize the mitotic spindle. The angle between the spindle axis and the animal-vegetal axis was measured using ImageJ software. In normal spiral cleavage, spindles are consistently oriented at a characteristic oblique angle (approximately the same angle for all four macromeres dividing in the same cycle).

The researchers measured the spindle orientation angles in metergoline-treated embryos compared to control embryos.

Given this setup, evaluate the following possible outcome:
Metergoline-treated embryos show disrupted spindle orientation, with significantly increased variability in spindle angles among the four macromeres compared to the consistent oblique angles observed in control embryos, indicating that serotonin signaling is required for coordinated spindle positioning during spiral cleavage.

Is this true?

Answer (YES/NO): YES